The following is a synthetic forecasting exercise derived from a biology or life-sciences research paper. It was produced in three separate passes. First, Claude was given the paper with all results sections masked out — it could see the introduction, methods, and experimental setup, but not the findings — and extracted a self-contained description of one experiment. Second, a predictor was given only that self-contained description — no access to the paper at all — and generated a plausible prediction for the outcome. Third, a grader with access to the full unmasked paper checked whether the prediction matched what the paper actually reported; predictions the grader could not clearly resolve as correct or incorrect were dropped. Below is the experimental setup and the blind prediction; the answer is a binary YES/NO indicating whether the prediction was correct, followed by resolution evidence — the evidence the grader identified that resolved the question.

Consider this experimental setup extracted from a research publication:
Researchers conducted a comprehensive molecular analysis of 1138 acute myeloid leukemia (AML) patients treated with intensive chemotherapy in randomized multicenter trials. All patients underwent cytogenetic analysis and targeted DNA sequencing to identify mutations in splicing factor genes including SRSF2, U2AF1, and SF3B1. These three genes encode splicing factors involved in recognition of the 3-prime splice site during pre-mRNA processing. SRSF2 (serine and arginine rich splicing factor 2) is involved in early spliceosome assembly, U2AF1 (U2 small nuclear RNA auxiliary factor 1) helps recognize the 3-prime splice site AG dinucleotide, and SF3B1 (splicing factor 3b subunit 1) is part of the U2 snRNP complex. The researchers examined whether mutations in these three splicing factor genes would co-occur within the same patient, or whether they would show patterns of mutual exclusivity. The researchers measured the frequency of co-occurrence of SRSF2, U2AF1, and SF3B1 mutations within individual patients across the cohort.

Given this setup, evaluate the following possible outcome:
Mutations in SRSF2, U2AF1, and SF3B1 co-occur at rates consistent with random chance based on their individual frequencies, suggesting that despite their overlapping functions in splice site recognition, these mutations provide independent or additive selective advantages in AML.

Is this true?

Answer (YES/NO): NO